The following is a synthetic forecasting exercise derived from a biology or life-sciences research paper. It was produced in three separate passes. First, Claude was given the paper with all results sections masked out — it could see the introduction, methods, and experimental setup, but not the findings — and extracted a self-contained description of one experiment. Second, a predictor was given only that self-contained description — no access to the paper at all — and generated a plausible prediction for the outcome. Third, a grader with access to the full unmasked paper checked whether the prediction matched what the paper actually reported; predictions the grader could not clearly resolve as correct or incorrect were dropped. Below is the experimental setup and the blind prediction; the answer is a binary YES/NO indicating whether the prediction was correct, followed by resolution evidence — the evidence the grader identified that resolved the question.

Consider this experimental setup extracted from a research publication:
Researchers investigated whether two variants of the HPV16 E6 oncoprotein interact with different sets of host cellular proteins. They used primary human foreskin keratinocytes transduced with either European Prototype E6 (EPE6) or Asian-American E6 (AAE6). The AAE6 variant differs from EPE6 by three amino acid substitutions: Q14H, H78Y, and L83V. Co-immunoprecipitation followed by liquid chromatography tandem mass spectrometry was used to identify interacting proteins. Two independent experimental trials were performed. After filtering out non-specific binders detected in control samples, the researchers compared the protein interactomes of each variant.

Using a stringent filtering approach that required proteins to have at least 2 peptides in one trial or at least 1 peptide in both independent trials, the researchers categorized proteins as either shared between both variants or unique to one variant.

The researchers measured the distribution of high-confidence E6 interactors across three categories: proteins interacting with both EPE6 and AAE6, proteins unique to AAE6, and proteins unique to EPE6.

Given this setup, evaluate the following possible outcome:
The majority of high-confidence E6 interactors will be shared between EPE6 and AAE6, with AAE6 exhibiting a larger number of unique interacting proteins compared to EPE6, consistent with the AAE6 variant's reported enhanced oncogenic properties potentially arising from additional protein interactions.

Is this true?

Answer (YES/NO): NO